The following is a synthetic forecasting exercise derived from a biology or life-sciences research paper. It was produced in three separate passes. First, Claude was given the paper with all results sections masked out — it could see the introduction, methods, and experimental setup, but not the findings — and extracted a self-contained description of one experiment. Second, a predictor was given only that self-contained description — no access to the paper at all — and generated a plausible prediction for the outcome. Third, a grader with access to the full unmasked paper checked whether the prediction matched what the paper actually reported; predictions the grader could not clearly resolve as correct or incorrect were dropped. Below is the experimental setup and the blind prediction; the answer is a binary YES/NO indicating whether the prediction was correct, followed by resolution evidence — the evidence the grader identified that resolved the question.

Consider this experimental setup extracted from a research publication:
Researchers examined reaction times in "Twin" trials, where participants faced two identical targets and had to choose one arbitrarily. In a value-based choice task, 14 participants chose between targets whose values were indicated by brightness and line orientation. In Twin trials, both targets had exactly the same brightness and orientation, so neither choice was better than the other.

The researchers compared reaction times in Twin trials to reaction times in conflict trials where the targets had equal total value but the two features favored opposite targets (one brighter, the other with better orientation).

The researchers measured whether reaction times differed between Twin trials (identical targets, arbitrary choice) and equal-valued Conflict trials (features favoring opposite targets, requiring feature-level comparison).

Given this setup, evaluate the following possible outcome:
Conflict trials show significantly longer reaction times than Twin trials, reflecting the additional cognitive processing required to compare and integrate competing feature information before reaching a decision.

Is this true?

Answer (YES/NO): NO